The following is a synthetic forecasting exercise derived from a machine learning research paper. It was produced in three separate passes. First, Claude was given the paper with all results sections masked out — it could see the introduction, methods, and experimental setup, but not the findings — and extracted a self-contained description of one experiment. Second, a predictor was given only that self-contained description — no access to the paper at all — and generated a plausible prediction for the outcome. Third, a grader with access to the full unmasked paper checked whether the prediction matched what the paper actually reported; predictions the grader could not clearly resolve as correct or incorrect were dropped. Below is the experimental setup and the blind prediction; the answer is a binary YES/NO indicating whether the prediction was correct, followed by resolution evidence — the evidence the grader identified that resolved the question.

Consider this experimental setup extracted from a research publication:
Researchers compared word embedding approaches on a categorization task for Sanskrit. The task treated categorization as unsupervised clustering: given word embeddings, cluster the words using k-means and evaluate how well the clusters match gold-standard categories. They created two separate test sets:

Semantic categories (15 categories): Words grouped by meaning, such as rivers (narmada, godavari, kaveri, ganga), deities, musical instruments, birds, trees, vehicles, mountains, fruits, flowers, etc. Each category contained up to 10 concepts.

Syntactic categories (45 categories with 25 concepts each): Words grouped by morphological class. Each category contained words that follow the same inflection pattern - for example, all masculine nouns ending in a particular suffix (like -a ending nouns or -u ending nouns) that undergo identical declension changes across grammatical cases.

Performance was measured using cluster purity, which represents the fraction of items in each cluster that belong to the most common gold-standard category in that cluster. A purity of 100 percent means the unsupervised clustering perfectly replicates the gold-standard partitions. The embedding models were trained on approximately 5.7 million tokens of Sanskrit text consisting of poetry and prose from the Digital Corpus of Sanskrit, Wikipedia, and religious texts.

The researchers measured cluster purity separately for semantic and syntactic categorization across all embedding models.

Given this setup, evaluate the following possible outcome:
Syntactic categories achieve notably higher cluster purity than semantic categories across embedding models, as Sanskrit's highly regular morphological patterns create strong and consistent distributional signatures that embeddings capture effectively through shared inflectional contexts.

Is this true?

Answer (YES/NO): NO